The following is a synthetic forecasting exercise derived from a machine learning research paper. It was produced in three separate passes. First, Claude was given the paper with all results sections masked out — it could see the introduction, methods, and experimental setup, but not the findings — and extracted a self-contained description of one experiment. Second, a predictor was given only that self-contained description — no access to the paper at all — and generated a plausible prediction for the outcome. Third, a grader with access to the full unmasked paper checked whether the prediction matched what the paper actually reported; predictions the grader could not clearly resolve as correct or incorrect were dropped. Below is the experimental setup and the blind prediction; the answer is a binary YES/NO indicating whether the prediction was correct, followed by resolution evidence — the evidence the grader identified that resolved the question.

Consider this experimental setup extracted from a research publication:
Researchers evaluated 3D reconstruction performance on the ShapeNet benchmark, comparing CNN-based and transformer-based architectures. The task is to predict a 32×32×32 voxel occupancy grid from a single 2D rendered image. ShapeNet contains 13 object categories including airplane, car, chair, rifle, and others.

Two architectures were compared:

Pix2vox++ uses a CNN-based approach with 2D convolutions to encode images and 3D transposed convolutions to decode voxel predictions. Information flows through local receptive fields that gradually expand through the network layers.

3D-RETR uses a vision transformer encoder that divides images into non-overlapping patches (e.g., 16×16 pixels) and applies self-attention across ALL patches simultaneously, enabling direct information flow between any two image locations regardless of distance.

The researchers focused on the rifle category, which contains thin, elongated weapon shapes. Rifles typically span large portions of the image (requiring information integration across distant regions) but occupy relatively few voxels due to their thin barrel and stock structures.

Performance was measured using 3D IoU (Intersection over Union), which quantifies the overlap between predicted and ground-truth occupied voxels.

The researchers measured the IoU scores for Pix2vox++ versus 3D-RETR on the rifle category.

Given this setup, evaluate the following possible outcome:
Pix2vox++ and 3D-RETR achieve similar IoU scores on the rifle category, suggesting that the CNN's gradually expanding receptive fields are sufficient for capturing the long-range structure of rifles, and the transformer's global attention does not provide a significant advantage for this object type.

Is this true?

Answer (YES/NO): NO